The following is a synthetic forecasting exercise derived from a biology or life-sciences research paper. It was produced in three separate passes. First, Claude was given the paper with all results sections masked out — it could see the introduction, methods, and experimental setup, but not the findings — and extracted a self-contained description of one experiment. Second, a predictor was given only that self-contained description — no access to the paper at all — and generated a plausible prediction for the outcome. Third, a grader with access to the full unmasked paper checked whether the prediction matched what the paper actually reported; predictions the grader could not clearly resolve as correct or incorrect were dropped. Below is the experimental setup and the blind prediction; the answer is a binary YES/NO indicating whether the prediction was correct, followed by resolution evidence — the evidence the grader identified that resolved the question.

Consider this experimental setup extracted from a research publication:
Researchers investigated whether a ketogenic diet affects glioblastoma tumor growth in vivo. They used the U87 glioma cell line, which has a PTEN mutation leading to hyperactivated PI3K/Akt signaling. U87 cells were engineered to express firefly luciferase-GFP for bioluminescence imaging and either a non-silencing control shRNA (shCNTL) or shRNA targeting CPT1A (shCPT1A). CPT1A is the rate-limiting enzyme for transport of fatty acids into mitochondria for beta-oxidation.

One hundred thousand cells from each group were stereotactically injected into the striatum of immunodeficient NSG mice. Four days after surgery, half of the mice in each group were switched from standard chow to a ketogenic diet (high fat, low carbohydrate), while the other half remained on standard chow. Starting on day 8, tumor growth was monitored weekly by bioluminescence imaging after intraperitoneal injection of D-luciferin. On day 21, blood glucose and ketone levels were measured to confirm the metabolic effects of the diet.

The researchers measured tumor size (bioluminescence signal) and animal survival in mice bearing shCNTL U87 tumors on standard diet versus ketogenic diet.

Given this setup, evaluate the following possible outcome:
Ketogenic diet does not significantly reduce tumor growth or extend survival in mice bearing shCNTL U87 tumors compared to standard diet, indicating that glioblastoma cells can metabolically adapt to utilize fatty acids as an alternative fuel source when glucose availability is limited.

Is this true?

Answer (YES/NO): YES